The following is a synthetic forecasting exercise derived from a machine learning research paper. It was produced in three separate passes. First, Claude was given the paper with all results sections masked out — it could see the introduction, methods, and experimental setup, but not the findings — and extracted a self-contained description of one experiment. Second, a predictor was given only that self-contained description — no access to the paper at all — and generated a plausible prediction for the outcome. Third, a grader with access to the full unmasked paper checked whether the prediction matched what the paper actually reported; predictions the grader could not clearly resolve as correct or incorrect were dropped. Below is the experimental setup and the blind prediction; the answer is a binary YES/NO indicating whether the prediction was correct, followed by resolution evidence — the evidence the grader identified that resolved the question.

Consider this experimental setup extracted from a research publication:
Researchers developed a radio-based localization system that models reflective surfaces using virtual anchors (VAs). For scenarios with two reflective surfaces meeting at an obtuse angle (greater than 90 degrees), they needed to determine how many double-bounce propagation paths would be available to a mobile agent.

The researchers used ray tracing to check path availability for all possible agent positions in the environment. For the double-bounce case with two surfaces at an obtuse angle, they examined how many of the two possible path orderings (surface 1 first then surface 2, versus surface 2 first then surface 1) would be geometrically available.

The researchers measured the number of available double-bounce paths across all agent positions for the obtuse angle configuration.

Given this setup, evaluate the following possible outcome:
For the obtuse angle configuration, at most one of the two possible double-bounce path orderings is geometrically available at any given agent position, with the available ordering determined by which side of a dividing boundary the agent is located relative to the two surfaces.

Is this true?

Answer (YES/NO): NO